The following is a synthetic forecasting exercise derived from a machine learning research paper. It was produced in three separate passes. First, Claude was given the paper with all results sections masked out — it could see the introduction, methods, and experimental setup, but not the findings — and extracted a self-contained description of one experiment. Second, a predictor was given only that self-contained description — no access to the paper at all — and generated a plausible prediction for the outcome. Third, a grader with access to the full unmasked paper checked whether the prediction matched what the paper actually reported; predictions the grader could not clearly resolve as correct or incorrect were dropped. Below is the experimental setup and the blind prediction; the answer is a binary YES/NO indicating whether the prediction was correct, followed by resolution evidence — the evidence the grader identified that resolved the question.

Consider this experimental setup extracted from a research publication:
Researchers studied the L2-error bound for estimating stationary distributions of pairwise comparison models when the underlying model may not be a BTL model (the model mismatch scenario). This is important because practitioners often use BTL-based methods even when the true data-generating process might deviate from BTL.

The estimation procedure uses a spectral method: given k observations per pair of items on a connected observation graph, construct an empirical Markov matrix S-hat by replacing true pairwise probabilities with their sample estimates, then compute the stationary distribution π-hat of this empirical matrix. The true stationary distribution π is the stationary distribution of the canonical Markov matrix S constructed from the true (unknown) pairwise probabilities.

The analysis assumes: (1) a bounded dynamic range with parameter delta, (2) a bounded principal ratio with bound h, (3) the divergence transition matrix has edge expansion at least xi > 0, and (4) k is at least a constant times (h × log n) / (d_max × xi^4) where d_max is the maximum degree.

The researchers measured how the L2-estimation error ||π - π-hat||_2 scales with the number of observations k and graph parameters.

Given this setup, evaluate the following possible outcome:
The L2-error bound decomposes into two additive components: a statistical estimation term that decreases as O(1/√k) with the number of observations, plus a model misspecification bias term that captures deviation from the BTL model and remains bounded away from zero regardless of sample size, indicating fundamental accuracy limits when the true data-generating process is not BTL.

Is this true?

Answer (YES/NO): NO